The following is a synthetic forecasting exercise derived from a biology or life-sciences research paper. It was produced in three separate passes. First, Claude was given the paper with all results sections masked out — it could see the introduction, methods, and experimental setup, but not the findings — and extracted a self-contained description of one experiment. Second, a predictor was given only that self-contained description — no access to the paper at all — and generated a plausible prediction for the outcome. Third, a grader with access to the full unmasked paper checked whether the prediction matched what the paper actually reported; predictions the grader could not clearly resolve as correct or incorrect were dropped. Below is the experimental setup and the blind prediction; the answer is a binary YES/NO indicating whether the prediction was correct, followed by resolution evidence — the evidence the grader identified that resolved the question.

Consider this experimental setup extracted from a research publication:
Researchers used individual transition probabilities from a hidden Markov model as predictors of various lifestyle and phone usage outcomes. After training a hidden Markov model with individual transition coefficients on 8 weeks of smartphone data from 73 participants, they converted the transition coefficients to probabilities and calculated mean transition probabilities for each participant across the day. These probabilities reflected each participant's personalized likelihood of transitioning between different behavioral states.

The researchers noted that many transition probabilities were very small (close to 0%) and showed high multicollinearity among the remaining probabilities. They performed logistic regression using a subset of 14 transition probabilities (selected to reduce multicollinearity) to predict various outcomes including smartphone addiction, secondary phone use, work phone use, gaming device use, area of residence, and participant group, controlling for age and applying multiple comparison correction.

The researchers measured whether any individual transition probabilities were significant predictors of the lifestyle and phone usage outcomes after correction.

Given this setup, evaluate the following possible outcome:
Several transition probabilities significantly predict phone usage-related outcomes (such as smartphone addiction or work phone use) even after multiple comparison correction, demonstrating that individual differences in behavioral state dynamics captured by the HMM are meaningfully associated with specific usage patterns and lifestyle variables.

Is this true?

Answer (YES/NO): NO